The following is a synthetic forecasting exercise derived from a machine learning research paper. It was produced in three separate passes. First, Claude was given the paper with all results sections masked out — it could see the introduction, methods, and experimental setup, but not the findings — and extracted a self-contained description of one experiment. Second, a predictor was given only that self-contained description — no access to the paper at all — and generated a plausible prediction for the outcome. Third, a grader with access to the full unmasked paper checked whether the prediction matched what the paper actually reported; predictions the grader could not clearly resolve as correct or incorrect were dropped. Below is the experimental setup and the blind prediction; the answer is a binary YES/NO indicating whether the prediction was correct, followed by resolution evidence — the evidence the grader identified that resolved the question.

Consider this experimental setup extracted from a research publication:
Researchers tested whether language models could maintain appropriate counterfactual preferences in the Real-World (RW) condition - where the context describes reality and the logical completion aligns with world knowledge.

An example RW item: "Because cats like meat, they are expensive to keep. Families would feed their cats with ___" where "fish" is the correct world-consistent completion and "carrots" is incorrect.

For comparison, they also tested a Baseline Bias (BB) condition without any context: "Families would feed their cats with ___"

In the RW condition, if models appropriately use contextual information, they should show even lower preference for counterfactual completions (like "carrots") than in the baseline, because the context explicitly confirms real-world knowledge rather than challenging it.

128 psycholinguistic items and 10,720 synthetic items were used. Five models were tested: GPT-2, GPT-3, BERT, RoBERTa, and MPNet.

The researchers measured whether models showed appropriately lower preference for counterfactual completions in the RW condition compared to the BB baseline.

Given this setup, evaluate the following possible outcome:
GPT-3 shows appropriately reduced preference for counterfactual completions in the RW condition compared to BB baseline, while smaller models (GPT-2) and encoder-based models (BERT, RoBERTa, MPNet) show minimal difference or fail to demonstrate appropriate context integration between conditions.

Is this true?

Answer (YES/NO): NO